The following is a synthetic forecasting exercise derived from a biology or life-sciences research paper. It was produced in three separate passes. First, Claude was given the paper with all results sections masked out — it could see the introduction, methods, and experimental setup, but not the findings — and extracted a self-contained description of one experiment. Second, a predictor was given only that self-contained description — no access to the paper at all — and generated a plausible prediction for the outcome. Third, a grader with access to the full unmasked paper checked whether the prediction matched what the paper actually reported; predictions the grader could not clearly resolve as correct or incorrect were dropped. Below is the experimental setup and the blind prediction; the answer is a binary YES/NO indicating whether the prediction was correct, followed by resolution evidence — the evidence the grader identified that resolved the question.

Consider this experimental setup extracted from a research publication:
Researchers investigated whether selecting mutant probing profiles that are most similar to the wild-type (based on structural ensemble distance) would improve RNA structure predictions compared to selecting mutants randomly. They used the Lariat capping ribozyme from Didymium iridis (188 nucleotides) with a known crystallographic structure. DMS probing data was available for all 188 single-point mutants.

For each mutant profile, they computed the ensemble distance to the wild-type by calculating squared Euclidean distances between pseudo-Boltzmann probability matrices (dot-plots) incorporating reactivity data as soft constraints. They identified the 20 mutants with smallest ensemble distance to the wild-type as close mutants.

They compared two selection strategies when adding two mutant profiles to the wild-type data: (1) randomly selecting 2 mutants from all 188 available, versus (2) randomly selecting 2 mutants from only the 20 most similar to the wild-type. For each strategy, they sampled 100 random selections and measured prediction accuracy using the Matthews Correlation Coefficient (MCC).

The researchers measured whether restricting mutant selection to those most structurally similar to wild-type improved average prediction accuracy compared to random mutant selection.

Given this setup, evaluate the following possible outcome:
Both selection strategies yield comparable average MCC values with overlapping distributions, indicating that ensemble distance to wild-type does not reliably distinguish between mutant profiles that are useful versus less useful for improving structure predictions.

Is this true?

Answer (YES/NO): NO